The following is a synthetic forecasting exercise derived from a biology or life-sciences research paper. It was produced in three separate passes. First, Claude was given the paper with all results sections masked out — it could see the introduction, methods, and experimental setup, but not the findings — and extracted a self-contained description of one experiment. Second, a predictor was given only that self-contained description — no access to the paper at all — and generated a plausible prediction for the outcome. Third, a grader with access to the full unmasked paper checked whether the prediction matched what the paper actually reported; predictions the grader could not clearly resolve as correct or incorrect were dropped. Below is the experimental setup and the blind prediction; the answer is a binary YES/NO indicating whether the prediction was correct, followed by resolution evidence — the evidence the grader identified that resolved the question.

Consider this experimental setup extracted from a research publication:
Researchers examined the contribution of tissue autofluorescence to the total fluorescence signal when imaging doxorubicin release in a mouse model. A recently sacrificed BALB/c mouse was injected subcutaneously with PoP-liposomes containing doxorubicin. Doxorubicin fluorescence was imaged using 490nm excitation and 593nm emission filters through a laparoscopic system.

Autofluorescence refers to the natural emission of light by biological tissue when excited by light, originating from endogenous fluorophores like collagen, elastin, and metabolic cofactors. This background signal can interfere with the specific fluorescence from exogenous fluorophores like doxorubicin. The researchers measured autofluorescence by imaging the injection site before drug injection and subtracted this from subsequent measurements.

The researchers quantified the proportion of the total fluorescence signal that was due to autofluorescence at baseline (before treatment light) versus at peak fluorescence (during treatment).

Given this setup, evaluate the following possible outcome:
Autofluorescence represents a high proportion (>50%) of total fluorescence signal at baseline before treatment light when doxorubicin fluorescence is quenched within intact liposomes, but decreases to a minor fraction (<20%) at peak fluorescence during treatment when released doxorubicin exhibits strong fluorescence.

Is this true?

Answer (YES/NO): YES